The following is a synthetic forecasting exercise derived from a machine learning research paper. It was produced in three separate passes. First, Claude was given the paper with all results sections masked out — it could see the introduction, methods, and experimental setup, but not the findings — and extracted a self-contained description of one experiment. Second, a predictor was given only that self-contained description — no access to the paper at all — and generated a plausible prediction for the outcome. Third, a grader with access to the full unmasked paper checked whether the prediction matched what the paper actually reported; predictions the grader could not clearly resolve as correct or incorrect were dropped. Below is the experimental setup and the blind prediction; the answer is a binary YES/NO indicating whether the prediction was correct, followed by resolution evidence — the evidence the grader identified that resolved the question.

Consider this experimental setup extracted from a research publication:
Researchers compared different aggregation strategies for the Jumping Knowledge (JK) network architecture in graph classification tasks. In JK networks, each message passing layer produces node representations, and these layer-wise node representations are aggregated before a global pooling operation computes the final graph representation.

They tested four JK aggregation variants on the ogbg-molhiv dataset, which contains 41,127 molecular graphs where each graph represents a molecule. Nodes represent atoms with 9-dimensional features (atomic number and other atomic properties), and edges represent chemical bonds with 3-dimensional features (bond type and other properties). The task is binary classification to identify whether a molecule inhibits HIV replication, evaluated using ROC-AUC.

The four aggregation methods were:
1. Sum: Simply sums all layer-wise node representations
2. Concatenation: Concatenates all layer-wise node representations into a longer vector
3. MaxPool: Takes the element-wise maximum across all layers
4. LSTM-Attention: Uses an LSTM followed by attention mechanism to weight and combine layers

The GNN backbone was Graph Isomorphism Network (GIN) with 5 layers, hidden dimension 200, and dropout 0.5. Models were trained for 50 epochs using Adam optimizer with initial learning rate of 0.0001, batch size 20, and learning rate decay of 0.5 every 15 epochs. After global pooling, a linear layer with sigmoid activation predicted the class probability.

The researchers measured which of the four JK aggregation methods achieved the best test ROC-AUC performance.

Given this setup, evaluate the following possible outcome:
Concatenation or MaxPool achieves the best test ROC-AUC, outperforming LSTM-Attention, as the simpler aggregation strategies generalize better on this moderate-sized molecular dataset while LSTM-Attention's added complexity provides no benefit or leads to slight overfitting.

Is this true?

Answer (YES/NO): NO